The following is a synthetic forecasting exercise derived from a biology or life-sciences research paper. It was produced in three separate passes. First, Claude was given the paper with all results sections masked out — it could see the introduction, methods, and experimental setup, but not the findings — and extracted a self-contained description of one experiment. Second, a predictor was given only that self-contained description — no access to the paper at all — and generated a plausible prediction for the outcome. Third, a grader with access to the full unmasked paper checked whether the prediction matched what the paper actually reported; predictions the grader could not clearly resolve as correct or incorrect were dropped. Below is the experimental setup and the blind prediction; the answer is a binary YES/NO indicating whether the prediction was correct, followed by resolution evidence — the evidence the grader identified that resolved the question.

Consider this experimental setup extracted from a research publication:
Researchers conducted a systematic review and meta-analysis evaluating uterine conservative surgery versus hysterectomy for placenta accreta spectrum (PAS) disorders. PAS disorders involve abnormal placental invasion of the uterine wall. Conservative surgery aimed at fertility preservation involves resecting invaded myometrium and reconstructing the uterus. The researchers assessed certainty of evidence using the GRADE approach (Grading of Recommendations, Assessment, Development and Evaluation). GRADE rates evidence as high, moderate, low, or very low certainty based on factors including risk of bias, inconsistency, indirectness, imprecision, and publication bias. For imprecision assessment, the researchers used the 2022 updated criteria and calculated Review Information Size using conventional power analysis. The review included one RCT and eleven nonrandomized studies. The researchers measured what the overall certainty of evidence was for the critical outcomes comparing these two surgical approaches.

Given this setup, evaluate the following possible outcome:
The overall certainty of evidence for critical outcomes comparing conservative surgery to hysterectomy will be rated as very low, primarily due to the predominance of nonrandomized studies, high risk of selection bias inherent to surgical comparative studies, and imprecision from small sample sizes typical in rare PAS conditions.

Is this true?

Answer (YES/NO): NO